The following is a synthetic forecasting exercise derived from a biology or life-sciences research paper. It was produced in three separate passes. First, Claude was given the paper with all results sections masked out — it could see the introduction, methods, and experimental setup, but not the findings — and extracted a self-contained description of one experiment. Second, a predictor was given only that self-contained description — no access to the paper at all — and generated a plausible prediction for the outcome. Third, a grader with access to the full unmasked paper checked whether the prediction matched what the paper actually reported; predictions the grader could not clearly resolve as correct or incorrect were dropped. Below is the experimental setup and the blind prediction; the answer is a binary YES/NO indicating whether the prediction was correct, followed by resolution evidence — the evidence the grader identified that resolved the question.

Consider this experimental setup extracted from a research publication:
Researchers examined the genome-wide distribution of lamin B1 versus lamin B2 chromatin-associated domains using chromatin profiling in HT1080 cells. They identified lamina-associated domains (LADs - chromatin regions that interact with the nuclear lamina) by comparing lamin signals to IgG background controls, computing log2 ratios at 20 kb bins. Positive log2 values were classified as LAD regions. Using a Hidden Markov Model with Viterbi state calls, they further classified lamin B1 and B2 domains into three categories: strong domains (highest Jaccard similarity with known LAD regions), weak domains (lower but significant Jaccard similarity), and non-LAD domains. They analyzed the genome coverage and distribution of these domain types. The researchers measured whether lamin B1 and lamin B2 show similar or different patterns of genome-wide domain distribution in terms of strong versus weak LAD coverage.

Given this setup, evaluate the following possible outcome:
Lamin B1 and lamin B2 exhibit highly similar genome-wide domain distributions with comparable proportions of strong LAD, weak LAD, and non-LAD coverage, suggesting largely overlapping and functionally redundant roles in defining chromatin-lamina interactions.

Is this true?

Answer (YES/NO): NO